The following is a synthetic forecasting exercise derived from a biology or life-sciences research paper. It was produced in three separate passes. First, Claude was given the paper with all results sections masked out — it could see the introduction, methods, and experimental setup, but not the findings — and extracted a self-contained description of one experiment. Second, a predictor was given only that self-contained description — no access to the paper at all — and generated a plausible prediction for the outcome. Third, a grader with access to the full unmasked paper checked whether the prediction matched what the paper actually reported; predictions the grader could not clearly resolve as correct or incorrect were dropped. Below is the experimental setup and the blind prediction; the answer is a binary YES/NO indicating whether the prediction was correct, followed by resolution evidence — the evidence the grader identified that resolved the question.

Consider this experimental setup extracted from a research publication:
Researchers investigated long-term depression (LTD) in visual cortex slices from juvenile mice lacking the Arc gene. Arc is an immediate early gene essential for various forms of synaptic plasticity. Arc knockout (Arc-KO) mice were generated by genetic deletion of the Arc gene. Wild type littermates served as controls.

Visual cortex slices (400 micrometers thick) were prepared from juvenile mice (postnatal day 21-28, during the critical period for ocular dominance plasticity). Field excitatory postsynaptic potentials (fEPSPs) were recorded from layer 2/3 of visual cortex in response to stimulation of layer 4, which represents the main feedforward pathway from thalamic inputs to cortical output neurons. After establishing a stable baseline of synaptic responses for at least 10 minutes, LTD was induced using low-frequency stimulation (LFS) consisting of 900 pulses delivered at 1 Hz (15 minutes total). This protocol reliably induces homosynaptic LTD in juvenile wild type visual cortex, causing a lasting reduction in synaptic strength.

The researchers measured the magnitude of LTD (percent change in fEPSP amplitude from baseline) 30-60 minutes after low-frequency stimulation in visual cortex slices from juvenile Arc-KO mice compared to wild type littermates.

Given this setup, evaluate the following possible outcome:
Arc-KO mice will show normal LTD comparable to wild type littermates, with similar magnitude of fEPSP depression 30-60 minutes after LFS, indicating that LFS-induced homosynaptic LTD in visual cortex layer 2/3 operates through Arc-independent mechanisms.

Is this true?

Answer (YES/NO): NO